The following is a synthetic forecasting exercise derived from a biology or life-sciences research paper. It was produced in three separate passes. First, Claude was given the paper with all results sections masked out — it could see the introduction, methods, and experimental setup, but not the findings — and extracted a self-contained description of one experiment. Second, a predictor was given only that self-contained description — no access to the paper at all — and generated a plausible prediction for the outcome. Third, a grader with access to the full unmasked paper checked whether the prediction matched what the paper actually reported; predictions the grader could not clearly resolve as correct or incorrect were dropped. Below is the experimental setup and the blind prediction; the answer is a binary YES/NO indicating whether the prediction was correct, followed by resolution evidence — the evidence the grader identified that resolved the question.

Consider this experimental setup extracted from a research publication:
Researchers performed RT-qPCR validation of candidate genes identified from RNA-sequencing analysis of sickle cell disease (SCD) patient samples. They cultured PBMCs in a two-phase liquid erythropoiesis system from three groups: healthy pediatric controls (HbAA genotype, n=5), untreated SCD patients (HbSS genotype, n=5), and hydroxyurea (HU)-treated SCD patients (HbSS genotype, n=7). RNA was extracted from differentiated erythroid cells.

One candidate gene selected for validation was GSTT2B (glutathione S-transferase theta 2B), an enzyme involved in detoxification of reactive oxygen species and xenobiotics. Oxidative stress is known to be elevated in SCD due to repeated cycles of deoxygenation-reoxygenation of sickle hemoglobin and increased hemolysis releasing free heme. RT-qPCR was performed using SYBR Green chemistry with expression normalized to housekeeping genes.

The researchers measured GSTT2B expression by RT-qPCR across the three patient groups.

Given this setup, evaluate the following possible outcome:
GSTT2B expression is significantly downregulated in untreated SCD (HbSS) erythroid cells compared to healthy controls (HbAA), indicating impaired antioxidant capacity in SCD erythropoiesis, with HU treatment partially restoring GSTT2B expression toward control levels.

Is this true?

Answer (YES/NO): NO